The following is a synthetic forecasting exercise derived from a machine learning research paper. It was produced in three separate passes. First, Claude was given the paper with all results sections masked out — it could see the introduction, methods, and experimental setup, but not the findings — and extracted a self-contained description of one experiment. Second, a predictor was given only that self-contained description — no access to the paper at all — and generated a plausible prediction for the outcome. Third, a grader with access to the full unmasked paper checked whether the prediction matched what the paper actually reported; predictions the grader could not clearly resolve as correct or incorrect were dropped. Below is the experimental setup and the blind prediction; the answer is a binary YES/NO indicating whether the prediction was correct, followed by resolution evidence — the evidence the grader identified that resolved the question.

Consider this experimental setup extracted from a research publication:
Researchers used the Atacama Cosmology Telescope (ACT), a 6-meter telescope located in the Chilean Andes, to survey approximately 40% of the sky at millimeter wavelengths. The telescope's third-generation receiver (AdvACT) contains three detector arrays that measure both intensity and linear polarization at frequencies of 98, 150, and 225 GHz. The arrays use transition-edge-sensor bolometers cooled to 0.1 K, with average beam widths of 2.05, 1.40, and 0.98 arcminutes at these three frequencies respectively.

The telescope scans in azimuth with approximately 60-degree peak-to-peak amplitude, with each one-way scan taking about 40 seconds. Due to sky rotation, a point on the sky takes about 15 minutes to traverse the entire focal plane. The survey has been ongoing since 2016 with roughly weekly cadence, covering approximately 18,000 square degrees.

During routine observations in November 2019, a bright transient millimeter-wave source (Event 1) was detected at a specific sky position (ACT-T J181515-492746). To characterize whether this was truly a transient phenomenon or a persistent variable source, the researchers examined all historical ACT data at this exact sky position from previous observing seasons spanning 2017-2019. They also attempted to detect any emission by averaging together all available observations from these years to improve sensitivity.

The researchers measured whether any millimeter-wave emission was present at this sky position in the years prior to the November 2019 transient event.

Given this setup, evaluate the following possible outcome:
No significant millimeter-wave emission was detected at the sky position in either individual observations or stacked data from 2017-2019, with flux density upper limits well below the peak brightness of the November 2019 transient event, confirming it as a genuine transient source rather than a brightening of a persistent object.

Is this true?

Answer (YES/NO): YES